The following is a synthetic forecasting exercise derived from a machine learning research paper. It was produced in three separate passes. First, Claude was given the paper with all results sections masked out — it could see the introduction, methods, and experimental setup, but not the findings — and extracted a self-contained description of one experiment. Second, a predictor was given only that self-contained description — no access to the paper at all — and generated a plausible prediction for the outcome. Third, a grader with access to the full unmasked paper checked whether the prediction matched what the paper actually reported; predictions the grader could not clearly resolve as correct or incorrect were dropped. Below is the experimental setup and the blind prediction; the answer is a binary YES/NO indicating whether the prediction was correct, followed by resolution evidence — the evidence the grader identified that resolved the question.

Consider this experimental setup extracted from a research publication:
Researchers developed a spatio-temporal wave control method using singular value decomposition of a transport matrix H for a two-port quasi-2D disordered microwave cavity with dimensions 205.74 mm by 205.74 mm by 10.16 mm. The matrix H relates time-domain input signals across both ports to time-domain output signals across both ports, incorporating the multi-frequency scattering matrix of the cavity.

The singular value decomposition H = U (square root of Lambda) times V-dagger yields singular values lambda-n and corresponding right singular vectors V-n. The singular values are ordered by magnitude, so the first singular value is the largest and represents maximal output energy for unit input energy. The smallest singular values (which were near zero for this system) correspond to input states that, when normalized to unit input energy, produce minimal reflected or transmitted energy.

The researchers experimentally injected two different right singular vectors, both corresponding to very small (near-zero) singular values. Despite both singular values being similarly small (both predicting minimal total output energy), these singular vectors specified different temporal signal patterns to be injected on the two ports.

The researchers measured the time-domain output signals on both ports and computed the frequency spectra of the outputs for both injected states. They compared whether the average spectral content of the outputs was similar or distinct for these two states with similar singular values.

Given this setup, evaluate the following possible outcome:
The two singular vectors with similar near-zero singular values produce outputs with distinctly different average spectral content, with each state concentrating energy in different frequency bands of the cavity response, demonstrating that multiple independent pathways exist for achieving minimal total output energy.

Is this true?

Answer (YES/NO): YES